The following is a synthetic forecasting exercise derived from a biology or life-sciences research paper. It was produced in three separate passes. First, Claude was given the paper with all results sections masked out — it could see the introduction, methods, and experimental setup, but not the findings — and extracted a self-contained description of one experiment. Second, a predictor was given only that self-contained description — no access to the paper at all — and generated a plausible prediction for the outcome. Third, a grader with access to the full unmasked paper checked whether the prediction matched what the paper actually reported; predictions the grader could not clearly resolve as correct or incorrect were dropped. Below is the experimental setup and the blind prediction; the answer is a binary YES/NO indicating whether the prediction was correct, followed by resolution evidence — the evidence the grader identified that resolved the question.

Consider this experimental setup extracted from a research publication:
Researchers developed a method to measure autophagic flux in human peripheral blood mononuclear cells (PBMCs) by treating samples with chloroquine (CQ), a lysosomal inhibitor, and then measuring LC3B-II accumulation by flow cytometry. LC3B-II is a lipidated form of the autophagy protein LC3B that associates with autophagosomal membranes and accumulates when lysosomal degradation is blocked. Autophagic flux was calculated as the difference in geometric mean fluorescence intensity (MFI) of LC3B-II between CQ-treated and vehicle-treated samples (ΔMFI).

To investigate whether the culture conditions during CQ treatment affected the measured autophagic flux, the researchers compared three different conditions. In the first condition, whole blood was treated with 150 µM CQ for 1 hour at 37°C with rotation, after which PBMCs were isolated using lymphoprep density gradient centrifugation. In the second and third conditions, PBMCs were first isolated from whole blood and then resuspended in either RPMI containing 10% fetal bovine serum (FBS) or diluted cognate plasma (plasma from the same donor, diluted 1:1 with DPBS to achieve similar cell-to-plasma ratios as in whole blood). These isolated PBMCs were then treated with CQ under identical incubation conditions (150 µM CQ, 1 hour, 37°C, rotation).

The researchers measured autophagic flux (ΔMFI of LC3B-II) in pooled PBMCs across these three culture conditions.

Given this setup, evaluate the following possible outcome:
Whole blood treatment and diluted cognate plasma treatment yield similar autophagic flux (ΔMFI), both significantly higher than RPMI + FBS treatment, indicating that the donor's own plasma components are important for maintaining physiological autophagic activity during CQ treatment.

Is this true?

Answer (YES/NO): NO